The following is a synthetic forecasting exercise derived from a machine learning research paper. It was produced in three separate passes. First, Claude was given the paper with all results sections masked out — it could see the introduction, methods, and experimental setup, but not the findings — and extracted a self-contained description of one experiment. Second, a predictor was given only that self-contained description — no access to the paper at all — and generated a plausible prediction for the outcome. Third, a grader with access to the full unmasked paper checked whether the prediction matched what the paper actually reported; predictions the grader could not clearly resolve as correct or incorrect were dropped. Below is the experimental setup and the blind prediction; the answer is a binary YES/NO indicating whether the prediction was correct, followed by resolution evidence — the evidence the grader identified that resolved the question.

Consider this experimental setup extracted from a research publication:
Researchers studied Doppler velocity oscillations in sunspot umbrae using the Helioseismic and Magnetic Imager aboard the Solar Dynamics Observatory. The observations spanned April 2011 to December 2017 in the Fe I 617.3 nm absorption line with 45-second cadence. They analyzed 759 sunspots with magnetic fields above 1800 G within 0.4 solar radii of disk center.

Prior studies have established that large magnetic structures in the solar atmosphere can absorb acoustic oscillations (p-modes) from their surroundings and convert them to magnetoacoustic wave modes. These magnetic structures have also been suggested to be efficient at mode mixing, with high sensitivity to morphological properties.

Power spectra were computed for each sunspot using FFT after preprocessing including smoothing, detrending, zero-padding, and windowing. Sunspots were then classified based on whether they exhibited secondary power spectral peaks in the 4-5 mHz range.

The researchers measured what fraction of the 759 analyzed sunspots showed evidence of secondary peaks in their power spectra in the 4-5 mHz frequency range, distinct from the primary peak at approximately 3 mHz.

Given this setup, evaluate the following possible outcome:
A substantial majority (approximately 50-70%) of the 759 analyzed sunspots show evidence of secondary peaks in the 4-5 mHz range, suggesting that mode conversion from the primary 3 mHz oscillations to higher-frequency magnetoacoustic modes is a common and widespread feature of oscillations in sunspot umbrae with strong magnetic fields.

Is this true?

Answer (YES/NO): NO